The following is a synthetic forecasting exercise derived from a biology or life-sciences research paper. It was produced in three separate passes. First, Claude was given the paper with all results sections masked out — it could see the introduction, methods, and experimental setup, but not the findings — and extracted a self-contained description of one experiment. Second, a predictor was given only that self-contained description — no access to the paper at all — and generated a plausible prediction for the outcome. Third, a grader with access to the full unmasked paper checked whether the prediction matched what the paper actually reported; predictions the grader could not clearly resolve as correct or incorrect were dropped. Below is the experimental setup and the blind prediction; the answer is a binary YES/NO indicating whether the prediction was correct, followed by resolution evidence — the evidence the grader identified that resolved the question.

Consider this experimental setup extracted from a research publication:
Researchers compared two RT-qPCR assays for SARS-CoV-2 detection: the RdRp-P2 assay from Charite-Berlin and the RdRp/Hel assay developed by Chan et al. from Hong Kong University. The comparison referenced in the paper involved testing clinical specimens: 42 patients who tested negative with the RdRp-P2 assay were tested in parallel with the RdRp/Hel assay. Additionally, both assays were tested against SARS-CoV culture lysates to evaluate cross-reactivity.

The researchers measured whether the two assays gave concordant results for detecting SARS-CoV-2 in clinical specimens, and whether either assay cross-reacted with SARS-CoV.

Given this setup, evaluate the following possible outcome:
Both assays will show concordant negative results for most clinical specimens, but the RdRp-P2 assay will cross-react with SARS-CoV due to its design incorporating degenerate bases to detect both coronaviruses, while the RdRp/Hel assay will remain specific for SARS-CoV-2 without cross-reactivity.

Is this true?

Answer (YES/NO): NO